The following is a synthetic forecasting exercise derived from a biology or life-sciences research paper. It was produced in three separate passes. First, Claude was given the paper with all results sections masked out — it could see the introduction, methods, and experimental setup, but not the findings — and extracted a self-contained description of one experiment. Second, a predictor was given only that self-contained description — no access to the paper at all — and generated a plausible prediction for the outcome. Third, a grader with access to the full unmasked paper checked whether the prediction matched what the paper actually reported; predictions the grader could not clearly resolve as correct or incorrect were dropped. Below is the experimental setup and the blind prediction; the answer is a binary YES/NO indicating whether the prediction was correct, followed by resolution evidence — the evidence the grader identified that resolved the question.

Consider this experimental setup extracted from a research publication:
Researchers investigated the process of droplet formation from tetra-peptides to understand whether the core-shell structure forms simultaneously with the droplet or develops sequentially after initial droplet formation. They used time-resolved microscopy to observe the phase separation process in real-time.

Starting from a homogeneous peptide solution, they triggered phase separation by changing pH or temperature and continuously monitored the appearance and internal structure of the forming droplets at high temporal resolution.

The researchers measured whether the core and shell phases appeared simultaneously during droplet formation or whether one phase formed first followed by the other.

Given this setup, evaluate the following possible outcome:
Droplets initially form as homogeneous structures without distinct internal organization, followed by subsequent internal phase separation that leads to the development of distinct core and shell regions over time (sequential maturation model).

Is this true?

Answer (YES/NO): NO